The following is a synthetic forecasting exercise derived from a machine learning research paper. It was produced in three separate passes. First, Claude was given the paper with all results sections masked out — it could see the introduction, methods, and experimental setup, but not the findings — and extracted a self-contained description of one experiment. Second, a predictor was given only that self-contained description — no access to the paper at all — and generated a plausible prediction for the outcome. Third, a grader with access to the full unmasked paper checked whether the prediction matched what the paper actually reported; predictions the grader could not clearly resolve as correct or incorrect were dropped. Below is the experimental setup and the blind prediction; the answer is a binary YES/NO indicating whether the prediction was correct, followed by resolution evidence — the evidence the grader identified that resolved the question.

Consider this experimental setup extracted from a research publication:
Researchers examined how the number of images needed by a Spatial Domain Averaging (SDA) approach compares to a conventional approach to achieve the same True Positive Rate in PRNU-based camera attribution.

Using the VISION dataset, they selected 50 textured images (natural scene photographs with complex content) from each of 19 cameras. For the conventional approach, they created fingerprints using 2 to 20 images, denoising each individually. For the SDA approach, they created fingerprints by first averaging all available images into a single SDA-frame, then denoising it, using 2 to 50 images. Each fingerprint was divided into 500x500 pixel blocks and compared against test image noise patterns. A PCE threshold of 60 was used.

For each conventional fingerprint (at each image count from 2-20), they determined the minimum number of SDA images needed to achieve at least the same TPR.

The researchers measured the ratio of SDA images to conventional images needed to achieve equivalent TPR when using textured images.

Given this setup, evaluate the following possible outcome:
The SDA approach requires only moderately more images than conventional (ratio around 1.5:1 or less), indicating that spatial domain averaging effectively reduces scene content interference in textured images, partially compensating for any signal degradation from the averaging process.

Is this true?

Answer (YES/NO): NO